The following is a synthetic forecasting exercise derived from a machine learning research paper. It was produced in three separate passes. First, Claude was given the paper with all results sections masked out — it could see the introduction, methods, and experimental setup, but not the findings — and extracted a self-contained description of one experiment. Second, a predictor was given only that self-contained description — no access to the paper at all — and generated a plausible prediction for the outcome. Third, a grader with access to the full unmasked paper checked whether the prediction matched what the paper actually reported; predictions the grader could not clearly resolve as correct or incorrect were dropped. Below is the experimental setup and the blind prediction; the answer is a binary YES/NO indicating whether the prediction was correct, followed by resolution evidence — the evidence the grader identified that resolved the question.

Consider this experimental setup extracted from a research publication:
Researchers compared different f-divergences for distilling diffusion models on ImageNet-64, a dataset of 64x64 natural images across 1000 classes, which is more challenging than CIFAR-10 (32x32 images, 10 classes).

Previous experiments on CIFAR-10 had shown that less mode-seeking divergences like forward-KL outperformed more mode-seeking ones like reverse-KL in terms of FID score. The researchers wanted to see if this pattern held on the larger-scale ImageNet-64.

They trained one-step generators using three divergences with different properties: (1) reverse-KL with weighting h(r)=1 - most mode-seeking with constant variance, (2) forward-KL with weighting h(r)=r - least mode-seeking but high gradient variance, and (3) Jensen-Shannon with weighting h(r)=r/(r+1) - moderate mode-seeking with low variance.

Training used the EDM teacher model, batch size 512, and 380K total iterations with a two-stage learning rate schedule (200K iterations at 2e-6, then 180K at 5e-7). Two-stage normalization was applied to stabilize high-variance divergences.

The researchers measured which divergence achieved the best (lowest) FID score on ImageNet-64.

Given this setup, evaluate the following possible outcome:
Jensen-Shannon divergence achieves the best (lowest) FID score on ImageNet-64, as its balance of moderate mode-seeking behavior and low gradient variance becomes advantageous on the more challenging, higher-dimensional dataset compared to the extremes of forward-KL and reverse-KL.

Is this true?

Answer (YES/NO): YES